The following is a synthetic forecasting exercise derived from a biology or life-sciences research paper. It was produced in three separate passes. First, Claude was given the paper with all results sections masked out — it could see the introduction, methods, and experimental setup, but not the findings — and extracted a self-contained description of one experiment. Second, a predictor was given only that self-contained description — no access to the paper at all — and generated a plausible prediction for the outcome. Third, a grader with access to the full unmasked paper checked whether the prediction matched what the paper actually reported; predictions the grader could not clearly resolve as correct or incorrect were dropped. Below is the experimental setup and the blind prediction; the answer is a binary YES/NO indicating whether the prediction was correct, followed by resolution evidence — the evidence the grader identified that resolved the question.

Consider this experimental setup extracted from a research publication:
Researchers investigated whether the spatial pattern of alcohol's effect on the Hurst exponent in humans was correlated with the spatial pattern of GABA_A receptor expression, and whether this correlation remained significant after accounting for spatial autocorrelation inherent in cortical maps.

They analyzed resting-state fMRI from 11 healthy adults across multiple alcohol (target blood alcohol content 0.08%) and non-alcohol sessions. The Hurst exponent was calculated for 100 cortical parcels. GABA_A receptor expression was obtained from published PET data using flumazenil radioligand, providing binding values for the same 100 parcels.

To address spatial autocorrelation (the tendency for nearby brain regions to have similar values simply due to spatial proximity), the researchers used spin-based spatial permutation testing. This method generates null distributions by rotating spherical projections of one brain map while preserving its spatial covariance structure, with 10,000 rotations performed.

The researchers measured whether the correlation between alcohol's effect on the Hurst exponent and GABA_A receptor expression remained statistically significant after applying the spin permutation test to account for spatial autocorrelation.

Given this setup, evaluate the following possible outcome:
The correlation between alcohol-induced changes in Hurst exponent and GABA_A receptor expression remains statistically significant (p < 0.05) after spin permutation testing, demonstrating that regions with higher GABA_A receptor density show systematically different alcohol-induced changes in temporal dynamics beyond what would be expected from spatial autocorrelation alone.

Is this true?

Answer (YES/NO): NO